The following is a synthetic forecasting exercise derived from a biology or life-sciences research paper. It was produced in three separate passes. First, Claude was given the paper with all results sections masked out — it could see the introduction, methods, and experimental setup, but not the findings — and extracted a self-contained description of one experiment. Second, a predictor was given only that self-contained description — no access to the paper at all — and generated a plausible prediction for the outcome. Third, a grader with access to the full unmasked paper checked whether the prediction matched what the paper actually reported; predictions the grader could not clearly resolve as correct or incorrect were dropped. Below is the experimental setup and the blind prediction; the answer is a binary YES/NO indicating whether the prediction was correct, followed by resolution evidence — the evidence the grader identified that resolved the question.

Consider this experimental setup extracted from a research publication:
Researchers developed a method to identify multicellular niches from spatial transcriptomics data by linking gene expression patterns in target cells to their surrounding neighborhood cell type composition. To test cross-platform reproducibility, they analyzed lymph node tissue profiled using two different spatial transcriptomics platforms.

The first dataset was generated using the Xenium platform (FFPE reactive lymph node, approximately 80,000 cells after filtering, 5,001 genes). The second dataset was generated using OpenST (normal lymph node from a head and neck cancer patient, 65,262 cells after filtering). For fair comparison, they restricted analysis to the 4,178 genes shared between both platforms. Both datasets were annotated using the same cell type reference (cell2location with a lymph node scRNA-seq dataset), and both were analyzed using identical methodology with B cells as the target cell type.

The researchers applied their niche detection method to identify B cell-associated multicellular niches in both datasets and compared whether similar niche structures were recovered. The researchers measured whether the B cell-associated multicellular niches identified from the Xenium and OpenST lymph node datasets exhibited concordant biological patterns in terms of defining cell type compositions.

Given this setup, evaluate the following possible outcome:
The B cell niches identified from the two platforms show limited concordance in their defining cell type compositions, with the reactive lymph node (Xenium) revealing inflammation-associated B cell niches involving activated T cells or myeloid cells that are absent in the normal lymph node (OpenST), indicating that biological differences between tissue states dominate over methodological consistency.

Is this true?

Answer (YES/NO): NO